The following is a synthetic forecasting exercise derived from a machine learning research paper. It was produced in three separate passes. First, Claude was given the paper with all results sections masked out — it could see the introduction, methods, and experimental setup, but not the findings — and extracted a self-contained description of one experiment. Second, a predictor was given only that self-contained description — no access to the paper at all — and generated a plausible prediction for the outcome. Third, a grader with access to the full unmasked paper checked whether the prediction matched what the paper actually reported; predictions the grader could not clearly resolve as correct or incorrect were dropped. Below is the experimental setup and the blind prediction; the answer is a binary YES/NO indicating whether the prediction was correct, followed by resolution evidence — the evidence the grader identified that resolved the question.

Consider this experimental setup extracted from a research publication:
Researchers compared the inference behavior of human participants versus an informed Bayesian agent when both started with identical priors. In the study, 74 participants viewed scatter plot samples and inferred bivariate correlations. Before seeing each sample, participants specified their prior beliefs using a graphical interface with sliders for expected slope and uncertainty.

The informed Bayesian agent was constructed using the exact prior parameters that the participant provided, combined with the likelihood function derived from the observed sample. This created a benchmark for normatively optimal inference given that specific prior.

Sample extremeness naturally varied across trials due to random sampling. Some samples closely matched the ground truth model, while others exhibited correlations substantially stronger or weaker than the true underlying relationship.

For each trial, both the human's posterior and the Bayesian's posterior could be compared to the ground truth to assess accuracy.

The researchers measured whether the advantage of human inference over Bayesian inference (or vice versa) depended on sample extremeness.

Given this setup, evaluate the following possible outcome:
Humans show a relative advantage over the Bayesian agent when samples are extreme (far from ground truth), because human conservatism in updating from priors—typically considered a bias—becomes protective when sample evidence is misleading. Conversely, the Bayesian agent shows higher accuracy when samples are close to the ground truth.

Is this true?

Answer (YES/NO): YES